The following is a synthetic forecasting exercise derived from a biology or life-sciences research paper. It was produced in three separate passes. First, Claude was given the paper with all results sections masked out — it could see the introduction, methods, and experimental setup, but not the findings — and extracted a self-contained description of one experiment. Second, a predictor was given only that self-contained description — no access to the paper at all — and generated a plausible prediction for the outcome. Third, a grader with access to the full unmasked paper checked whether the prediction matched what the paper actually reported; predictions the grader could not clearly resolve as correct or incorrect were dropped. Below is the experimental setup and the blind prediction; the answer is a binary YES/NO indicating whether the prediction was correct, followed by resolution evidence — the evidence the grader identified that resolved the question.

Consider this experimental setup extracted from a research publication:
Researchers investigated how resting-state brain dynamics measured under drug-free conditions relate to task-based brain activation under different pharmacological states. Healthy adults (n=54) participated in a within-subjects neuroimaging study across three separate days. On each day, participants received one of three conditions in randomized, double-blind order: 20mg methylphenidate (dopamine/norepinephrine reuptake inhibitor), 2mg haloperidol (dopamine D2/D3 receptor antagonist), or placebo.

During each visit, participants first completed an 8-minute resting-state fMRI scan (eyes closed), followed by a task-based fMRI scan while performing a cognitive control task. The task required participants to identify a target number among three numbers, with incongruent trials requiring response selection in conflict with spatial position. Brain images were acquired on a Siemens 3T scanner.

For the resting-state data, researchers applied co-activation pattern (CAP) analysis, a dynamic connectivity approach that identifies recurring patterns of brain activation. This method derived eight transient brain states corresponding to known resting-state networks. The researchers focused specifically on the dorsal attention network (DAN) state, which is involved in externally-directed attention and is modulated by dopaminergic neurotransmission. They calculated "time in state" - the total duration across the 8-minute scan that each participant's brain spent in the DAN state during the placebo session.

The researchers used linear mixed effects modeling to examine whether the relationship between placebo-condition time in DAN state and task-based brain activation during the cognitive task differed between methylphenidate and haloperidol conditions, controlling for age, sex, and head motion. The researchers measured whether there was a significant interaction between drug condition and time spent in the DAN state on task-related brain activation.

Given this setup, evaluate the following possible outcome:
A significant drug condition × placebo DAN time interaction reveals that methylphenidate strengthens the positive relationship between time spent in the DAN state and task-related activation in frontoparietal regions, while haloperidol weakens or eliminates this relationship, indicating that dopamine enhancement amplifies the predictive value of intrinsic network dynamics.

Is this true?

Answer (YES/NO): NO